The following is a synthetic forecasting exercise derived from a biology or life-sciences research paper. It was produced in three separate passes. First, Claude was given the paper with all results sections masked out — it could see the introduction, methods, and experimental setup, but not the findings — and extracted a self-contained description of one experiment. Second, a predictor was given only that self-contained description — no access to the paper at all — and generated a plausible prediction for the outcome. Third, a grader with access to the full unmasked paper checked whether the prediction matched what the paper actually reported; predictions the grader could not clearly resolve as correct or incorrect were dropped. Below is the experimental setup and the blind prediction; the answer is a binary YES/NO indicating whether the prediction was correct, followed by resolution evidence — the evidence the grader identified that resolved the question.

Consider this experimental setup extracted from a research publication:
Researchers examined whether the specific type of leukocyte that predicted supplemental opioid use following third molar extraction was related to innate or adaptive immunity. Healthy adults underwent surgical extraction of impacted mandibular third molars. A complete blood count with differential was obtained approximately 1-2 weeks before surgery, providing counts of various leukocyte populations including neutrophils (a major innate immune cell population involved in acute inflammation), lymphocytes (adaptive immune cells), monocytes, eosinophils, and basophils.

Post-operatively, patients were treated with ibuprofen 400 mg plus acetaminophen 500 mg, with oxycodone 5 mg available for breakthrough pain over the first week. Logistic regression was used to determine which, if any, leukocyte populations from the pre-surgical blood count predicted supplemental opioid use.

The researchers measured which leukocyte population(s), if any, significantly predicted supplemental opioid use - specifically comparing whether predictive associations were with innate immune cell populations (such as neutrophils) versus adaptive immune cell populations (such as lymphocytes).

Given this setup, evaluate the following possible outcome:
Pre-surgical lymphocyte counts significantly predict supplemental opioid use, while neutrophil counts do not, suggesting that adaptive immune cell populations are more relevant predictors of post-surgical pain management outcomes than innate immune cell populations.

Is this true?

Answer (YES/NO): NO